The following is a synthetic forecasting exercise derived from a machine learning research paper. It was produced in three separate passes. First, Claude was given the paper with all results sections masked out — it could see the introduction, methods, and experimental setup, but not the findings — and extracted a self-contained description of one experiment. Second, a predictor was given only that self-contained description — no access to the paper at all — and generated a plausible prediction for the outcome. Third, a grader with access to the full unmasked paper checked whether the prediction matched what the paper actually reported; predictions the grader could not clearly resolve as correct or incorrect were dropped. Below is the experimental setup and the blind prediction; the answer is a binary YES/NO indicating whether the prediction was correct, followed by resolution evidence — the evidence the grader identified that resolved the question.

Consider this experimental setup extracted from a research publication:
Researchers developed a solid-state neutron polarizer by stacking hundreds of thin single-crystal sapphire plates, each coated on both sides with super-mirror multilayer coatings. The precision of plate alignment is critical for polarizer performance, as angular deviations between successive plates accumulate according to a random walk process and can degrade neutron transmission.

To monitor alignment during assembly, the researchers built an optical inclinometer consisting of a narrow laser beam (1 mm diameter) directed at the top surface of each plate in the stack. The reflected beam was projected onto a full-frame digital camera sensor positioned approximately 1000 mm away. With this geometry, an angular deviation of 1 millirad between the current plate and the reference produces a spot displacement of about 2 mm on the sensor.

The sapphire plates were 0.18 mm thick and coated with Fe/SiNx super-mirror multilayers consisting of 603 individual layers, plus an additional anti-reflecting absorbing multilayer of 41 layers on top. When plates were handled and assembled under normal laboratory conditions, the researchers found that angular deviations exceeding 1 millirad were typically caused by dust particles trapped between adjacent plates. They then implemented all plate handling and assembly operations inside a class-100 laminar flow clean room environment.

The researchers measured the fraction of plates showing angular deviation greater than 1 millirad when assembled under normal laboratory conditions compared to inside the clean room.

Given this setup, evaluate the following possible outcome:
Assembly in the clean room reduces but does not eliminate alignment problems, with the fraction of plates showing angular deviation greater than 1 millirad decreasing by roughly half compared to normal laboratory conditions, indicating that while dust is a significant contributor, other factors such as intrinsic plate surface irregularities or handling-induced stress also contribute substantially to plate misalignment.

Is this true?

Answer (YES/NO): NO